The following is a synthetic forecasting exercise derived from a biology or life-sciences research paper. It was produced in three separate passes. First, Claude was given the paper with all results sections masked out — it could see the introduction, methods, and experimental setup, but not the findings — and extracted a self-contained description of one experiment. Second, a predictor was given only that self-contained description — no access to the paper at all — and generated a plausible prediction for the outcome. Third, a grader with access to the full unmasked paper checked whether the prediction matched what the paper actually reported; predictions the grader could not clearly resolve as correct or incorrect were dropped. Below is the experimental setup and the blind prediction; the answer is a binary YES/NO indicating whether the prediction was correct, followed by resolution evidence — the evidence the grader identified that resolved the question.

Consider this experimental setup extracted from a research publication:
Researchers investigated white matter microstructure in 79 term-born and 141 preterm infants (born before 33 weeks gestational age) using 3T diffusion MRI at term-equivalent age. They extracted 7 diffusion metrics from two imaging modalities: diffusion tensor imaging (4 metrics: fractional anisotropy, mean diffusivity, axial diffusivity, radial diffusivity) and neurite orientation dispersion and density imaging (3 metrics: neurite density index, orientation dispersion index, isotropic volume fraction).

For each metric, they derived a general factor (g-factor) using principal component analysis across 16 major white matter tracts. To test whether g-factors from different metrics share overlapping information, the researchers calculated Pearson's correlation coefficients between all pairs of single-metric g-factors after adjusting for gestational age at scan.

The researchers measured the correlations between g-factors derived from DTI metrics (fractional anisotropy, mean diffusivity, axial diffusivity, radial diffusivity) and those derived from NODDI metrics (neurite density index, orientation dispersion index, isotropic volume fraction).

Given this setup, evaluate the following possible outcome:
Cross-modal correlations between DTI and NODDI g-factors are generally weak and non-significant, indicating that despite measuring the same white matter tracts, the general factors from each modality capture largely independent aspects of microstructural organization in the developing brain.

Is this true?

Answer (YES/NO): NO